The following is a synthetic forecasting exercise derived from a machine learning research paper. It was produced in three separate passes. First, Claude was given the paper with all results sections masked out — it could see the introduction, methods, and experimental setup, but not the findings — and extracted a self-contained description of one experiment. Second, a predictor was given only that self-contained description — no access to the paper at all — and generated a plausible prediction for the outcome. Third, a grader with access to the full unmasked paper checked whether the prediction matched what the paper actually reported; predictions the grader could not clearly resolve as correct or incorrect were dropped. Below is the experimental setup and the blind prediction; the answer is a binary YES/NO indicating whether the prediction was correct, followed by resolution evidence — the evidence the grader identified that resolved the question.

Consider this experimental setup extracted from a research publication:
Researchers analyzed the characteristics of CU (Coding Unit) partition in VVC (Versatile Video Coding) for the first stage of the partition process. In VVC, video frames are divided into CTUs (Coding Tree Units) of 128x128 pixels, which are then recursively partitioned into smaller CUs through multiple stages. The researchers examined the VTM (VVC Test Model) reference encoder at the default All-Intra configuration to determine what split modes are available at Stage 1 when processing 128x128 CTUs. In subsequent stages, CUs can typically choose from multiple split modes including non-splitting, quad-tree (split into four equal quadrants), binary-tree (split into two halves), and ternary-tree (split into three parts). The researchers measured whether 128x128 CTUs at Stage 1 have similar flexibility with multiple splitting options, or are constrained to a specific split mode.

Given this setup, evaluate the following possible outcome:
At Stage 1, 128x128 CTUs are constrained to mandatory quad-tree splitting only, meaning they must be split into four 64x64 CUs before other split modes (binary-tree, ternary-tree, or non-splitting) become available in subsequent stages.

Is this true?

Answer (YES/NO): YES